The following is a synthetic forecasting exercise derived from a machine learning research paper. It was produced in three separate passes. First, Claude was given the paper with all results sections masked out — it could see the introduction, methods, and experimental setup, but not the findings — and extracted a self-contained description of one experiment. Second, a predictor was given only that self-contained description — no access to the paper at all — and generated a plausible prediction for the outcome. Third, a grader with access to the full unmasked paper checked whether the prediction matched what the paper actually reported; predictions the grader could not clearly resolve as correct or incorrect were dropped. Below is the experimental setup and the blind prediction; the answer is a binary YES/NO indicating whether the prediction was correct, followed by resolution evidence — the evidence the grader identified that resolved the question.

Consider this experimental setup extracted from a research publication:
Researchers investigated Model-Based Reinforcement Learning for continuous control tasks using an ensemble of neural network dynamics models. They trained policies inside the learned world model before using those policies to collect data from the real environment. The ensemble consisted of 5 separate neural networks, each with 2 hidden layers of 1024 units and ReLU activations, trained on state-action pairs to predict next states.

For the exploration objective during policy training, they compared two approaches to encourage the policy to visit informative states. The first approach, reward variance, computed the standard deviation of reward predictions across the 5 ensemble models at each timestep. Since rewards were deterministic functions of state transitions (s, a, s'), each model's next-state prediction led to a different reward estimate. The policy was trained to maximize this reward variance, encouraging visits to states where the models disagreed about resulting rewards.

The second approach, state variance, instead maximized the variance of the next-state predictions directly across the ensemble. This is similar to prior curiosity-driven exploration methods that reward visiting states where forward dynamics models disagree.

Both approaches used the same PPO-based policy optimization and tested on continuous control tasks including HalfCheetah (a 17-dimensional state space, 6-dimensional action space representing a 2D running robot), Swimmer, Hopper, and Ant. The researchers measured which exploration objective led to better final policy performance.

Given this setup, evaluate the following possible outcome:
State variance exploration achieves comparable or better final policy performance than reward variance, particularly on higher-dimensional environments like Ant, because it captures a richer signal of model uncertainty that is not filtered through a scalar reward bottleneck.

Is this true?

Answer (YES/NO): NO